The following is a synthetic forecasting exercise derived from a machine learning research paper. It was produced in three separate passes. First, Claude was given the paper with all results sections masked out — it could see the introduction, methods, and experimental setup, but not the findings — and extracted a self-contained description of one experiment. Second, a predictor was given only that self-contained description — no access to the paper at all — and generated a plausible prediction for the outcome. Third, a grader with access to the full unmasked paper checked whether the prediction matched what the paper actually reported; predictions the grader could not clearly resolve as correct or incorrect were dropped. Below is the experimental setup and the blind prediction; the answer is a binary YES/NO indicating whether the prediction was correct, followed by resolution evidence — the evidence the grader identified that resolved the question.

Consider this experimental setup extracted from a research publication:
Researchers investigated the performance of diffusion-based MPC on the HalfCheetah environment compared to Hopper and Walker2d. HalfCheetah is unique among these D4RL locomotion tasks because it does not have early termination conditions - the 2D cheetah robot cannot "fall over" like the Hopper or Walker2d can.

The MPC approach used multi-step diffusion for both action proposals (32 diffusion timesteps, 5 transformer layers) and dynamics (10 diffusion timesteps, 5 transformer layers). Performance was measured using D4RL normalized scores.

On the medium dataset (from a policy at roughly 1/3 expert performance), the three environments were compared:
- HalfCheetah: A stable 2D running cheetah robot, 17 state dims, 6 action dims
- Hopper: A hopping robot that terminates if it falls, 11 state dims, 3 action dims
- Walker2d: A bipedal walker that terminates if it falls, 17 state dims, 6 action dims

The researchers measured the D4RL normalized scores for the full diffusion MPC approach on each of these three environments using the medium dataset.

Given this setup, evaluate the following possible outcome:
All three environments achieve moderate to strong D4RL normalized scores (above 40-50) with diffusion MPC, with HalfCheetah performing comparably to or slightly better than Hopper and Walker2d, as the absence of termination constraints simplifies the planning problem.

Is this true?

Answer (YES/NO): NO